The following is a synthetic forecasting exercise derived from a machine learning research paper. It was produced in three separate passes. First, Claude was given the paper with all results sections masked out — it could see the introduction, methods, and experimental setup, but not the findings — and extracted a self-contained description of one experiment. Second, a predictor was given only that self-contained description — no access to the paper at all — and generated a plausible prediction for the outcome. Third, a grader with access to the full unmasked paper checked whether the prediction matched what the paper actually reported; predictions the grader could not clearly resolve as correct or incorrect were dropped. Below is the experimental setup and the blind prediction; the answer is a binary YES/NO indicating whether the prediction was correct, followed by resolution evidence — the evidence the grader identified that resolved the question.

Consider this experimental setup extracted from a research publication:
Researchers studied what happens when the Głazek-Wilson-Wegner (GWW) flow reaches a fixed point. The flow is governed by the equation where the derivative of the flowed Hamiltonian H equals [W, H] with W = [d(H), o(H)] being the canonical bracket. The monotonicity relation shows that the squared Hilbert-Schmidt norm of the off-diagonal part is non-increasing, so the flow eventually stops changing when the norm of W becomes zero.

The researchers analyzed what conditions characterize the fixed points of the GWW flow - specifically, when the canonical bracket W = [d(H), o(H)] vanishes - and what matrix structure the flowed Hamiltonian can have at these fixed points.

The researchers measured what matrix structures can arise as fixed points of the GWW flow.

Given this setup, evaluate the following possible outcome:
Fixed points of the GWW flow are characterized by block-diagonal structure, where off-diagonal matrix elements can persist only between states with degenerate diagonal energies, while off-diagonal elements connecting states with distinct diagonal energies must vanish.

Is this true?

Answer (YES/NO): YES